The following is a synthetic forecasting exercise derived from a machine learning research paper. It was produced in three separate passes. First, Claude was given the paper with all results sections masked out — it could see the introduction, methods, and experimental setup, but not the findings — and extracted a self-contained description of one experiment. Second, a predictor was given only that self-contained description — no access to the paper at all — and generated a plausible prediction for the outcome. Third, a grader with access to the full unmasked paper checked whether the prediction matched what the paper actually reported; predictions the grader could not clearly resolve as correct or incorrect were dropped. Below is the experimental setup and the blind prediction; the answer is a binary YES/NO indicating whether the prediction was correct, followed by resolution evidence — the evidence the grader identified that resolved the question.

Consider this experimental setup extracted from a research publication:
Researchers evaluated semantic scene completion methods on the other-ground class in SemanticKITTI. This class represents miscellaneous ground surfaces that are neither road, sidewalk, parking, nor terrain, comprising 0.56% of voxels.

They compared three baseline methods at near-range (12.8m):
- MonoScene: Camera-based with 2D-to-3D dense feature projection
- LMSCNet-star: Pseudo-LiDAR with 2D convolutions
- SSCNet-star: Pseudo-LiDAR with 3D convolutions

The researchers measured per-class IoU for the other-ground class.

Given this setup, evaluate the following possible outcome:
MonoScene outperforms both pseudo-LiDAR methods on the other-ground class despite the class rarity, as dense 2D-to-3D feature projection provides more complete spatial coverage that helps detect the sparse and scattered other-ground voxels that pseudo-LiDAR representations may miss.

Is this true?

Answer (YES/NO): YES